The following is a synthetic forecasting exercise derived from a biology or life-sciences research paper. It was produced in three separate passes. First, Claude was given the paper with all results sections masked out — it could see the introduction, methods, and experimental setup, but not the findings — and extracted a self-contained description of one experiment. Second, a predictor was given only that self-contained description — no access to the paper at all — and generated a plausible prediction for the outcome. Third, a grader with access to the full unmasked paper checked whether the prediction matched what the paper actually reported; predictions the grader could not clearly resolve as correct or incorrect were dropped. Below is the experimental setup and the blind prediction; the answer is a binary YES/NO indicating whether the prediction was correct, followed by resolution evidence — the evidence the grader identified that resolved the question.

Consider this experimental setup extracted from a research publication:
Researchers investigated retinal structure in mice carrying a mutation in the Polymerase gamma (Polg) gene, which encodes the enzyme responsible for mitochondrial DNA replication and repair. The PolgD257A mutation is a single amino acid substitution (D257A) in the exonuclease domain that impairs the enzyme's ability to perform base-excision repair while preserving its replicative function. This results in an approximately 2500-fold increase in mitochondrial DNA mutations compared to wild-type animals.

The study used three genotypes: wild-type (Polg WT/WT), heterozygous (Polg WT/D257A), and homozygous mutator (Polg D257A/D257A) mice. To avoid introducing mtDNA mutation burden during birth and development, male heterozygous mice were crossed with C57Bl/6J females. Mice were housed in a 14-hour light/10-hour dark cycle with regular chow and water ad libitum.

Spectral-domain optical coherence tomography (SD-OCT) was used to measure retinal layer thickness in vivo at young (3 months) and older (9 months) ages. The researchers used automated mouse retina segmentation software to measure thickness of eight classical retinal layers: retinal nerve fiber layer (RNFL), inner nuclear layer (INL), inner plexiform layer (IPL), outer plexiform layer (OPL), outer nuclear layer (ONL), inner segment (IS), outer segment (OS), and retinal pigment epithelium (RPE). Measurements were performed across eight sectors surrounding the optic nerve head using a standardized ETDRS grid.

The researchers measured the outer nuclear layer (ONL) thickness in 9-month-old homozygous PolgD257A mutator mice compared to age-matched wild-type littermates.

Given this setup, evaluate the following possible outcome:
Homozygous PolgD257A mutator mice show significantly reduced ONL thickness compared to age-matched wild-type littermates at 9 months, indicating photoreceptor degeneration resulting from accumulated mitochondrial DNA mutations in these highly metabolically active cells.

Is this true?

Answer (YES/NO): YES